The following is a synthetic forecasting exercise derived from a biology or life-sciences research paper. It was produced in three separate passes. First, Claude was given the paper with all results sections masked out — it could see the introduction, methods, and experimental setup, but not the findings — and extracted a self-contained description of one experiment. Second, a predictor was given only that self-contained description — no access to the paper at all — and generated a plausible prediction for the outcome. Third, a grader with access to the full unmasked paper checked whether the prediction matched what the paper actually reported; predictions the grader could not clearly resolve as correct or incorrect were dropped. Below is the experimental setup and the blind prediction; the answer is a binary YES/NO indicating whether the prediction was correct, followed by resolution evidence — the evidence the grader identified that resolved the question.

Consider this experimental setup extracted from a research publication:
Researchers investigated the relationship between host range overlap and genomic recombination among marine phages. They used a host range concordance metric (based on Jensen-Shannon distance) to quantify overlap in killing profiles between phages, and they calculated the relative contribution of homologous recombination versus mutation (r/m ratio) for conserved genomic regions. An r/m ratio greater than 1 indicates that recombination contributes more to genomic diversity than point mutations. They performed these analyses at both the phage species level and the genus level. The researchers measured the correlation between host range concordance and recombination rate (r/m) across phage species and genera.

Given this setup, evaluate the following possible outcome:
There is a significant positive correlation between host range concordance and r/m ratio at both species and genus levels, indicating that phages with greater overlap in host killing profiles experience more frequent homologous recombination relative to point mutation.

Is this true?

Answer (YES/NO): NO